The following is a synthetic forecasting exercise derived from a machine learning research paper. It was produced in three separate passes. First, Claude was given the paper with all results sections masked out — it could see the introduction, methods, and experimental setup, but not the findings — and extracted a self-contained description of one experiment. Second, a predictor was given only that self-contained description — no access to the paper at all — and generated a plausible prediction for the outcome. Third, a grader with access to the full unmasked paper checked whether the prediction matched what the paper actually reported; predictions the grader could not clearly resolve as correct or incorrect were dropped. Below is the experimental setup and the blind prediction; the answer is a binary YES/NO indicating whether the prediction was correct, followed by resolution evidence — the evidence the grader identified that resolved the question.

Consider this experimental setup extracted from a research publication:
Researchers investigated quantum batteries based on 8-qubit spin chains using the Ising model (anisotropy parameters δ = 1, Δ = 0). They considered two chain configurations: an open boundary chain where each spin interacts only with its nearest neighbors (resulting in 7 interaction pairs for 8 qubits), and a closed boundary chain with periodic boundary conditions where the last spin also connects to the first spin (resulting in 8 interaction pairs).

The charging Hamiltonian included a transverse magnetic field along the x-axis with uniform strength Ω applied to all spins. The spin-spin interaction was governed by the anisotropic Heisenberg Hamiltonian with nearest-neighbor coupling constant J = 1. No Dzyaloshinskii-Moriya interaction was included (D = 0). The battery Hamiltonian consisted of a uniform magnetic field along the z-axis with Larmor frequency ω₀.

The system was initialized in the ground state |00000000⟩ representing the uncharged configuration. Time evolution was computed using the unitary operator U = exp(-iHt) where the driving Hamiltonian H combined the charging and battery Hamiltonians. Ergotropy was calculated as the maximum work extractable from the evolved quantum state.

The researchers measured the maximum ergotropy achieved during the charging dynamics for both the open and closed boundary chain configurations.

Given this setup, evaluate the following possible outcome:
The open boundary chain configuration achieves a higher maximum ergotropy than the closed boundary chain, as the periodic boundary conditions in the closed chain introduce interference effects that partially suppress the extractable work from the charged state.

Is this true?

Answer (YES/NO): NO